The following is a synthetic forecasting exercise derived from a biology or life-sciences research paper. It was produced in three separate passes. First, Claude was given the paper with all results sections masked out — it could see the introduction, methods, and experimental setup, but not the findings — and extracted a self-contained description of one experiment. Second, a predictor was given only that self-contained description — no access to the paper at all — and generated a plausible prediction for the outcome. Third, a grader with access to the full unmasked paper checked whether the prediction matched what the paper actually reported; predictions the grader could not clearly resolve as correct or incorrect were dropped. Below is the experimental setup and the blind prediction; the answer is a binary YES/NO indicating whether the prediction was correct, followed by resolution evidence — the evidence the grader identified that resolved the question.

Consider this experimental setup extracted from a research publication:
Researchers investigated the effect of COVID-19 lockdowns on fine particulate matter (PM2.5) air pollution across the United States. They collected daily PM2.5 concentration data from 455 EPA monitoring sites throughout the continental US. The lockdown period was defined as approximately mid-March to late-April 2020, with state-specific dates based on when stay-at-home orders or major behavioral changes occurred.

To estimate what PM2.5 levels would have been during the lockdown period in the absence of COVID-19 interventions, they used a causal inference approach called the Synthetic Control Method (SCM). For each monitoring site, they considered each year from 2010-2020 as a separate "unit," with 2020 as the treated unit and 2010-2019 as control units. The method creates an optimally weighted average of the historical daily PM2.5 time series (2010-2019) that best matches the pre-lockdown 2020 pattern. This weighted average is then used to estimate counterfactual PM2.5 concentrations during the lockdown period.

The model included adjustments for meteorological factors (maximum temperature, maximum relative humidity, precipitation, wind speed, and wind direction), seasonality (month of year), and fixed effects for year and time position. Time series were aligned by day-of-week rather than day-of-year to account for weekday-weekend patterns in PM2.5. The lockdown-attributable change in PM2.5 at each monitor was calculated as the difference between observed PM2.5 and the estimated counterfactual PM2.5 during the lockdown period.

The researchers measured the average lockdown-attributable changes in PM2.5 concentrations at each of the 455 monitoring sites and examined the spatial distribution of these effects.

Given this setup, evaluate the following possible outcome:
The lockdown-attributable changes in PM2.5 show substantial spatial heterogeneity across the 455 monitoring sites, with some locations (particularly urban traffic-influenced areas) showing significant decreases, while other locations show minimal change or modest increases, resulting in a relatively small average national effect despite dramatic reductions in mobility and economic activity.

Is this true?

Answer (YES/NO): NO